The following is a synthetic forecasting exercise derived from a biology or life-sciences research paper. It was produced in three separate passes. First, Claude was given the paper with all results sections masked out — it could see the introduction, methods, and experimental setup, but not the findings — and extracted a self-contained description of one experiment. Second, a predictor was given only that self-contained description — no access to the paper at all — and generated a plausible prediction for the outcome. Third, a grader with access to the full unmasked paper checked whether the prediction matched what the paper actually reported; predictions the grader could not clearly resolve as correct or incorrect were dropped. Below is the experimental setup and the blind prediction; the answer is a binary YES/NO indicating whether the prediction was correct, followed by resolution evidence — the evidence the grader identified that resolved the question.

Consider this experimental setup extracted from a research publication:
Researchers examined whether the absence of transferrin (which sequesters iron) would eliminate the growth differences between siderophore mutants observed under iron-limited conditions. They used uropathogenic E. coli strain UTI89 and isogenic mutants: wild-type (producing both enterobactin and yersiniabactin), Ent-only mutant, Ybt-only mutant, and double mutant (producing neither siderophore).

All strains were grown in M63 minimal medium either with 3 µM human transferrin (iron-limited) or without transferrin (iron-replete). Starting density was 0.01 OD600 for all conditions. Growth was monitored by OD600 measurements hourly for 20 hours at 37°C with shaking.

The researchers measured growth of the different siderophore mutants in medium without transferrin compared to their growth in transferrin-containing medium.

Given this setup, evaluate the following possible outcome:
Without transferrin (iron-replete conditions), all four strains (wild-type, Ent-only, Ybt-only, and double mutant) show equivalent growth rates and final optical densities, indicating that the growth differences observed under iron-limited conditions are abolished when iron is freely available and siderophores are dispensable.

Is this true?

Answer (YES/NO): NO